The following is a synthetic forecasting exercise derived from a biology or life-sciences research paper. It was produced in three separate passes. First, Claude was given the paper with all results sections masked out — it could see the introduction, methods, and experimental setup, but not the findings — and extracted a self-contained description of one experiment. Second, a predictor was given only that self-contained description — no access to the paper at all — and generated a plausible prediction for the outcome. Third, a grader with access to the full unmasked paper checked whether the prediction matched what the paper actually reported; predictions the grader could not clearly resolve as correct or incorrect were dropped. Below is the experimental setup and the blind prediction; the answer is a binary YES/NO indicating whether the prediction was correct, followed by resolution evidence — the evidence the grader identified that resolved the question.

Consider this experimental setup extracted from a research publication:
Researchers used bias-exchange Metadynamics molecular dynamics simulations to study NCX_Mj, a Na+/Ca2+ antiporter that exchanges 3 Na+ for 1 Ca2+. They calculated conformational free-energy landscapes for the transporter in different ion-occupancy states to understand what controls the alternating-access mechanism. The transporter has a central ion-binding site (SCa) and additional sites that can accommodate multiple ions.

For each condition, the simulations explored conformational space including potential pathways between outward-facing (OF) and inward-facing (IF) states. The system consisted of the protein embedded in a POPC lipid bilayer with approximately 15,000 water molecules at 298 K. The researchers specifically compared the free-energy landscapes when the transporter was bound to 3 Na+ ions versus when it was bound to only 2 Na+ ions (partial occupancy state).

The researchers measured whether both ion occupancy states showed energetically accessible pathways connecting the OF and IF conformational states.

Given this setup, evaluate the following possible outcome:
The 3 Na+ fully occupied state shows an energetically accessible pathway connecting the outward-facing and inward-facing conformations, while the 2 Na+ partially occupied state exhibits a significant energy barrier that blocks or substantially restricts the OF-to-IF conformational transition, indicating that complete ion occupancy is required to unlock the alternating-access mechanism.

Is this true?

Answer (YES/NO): YES